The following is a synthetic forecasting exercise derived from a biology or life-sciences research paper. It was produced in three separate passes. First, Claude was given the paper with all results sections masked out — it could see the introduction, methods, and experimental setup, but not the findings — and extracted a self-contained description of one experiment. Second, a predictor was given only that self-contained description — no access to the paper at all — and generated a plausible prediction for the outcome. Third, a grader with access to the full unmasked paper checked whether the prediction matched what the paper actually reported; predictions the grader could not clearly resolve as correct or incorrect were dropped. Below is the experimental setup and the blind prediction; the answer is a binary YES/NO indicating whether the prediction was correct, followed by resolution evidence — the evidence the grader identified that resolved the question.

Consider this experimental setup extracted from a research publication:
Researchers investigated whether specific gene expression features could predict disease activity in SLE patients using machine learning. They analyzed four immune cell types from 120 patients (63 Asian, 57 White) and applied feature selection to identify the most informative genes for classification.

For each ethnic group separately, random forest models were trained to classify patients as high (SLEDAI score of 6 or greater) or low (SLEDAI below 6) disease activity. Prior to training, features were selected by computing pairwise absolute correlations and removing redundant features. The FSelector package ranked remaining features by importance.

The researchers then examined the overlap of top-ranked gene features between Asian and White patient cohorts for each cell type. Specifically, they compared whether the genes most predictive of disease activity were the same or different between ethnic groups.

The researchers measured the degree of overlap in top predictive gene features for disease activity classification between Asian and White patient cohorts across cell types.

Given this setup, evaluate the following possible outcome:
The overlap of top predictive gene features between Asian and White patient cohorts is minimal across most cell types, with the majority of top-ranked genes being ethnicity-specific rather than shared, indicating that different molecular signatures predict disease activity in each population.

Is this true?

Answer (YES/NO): YES